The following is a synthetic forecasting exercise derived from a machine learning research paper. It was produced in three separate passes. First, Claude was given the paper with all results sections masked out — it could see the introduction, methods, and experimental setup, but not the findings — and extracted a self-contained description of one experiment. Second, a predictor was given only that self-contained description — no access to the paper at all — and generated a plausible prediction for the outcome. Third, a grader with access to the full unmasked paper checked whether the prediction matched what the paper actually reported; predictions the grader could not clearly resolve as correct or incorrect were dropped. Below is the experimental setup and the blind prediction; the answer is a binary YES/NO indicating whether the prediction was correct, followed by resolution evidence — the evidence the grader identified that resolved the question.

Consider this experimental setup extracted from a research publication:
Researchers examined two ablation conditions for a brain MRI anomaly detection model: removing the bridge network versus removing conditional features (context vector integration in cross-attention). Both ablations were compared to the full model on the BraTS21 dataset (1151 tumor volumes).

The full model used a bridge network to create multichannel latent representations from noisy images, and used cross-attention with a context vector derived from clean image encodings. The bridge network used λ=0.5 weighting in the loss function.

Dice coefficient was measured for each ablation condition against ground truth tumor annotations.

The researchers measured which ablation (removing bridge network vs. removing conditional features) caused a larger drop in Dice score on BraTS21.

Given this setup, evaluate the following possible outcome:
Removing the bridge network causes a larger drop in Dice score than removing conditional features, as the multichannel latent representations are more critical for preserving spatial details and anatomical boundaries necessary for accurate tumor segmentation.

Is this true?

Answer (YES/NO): NO